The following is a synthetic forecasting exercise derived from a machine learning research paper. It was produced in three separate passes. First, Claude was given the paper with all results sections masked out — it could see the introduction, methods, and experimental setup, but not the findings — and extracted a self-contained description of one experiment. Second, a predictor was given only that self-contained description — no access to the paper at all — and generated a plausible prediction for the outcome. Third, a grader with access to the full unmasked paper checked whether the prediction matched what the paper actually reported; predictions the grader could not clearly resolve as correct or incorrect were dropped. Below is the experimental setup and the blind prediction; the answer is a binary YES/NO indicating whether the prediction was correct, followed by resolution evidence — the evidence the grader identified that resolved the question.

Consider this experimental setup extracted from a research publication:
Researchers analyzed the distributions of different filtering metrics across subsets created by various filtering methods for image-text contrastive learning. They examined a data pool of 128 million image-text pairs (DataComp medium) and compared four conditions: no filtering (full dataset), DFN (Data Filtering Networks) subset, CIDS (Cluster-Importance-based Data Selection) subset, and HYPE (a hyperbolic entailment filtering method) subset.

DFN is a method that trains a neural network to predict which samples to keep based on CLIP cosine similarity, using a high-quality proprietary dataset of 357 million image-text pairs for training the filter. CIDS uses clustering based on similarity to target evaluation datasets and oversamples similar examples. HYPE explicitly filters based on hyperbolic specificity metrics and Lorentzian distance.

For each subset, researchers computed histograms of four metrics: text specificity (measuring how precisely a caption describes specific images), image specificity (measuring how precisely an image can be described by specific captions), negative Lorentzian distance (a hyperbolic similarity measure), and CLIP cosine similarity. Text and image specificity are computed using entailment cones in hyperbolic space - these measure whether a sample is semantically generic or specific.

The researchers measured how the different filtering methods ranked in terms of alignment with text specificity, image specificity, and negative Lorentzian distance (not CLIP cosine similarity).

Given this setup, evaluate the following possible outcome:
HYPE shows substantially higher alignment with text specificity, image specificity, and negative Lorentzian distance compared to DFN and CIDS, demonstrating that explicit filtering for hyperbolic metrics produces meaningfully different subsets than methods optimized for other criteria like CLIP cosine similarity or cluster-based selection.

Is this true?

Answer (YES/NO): YES